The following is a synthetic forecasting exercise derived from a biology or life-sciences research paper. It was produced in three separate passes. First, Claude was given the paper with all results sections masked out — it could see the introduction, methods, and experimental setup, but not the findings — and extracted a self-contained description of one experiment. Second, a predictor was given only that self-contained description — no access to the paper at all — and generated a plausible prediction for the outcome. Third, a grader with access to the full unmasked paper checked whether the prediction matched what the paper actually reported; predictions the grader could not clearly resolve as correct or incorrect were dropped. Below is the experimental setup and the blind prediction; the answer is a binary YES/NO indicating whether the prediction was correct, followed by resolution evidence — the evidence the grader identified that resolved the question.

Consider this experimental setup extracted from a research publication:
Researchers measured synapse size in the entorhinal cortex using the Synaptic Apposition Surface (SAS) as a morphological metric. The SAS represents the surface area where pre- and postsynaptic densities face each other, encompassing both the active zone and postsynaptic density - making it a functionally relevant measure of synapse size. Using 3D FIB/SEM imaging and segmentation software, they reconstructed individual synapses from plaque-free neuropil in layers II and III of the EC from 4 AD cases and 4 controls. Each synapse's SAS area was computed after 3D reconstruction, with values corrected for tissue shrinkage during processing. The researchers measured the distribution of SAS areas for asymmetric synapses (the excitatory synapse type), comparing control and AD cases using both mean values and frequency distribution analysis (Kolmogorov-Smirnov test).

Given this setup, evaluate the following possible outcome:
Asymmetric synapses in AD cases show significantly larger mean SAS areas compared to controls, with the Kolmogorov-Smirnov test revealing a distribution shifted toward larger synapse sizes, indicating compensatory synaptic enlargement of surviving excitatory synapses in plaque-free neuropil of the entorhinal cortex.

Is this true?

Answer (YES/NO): NO